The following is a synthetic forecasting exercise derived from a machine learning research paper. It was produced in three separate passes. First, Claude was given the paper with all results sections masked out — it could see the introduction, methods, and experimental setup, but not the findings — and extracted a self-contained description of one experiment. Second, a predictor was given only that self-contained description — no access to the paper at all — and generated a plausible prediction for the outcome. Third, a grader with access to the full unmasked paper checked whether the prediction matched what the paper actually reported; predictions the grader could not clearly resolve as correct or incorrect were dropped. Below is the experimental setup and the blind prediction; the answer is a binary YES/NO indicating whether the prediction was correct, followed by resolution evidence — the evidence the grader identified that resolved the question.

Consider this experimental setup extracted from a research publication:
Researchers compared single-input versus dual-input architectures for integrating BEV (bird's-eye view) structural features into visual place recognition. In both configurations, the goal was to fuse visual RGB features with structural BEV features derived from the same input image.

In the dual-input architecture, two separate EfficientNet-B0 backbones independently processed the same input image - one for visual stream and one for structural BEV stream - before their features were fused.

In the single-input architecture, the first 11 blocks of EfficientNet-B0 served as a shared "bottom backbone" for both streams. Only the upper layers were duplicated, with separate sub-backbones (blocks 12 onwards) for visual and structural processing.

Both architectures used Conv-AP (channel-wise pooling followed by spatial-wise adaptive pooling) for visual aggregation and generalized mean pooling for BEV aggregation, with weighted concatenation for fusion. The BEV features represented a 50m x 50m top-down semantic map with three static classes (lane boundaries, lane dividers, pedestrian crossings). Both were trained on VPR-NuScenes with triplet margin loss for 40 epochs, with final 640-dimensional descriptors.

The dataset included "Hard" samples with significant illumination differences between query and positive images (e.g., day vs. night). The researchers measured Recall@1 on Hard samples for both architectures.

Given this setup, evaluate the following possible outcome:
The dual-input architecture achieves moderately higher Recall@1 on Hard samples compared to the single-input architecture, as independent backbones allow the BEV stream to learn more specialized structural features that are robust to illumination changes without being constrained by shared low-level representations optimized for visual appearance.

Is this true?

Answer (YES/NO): NO